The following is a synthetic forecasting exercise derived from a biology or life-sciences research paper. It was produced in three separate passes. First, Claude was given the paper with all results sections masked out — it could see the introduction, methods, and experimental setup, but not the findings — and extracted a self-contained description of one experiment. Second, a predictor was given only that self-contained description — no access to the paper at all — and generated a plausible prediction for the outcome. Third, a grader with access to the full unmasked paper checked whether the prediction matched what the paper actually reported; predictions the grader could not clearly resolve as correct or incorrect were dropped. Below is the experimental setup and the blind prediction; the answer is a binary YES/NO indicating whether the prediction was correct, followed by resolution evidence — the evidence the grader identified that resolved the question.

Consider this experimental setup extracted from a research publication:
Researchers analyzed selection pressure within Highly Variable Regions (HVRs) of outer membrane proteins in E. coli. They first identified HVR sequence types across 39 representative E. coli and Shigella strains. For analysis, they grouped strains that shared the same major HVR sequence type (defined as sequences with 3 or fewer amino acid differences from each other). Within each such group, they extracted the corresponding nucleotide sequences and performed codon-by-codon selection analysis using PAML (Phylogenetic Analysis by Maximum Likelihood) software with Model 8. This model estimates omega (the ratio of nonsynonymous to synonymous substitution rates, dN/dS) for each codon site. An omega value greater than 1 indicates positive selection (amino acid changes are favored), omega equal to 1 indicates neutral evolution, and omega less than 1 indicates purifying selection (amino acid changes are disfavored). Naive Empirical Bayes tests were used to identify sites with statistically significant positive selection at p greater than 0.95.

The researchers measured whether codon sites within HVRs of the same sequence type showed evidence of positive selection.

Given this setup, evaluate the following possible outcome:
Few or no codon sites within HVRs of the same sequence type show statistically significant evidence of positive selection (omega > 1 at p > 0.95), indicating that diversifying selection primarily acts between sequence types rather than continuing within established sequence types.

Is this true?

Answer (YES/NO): NO